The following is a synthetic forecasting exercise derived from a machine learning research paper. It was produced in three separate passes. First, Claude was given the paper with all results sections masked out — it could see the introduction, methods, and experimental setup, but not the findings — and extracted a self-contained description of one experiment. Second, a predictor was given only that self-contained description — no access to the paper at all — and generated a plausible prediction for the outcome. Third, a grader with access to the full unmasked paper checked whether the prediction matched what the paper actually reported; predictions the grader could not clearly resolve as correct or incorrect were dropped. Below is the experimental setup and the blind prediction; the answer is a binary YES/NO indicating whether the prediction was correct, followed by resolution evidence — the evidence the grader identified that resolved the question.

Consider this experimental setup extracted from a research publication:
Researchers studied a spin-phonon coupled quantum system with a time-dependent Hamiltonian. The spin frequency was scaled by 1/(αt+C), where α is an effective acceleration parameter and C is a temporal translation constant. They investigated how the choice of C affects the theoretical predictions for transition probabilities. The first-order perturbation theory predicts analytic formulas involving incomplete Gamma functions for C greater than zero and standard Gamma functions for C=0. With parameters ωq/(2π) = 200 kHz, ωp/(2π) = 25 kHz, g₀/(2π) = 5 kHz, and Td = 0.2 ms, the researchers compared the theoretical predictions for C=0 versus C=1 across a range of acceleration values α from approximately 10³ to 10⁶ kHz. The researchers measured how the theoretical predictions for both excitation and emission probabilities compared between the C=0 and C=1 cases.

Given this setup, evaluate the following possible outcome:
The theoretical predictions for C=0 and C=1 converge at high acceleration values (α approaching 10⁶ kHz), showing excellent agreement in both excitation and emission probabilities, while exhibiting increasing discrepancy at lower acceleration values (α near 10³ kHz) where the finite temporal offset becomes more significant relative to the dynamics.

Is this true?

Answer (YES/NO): YES